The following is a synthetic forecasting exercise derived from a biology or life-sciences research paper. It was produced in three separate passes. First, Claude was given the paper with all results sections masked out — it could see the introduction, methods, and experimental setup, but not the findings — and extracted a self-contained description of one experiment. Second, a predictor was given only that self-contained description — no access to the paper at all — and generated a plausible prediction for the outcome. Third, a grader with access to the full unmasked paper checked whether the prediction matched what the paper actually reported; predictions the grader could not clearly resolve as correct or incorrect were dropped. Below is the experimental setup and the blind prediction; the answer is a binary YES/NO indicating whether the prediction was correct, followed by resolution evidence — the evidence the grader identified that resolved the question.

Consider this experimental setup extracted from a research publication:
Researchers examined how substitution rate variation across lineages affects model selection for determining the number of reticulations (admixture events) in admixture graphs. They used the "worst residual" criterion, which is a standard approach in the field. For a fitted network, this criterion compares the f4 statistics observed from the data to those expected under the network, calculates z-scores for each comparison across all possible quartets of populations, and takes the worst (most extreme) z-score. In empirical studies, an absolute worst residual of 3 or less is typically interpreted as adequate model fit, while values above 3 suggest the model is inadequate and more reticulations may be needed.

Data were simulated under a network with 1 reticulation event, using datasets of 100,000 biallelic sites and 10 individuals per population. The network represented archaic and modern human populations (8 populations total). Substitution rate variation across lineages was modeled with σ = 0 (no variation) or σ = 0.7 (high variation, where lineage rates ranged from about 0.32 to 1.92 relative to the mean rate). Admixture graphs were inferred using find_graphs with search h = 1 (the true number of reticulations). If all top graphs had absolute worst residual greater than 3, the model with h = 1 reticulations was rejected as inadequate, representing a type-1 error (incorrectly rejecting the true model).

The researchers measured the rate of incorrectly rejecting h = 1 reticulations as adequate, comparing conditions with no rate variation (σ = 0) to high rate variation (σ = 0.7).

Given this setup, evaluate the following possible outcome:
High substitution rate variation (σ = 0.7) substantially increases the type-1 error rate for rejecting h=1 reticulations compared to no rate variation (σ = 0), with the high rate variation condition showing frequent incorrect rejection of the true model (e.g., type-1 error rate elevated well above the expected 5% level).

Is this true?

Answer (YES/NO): YES